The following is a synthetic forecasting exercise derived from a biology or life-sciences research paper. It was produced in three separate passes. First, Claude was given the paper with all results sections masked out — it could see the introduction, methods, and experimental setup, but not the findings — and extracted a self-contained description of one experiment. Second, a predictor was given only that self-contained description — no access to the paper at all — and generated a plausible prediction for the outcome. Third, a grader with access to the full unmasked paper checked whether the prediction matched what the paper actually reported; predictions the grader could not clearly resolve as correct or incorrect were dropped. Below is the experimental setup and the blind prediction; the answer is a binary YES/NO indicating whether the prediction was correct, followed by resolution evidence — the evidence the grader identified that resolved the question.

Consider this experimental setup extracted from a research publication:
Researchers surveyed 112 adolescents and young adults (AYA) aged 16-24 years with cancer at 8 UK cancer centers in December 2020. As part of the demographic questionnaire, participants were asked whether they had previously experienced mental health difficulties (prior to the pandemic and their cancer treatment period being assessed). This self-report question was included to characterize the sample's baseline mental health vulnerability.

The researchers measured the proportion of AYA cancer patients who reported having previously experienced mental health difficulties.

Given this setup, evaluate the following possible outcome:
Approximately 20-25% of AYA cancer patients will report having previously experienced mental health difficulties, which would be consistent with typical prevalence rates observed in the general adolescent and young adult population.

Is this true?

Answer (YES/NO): NO